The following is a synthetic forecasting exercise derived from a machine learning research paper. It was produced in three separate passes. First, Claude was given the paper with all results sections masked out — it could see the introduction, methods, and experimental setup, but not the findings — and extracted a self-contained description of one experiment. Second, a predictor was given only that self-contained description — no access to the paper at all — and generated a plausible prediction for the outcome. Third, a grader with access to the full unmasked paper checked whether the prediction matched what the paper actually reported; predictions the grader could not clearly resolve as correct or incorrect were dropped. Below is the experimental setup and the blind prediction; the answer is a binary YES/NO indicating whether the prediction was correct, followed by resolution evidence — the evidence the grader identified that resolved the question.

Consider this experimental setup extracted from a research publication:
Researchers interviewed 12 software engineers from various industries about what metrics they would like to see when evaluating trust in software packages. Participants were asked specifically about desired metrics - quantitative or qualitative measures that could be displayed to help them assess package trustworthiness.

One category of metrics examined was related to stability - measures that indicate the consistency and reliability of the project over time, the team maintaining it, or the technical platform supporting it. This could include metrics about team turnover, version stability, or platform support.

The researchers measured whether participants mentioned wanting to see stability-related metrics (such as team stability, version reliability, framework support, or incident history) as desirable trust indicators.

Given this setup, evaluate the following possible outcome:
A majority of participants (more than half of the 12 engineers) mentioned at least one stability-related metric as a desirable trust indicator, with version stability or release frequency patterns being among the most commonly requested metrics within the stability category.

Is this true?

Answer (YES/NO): NO